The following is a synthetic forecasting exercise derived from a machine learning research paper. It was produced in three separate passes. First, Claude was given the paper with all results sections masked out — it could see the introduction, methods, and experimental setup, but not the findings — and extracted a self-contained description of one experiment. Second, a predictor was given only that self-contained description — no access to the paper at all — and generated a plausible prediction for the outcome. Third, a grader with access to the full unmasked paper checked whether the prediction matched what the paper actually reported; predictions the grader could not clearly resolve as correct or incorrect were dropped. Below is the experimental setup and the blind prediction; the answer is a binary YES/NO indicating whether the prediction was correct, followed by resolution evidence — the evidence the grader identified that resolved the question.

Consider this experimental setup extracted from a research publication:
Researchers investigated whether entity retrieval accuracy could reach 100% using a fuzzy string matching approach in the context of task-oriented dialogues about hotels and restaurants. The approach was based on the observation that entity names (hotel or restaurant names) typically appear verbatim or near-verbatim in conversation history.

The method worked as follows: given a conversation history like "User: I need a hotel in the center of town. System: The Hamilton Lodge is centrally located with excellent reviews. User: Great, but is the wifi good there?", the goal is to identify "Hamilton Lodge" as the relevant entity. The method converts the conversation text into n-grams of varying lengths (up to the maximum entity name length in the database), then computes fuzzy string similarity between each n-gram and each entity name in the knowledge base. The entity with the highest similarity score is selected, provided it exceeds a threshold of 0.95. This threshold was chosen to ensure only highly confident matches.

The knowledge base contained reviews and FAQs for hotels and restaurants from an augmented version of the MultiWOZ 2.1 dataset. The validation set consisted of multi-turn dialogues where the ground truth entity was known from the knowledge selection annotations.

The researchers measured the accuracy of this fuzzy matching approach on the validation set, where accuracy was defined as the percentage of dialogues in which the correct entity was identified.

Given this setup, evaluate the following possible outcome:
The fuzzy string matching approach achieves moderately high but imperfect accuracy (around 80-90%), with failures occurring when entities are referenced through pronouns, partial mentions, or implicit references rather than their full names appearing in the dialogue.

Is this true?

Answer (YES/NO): NO